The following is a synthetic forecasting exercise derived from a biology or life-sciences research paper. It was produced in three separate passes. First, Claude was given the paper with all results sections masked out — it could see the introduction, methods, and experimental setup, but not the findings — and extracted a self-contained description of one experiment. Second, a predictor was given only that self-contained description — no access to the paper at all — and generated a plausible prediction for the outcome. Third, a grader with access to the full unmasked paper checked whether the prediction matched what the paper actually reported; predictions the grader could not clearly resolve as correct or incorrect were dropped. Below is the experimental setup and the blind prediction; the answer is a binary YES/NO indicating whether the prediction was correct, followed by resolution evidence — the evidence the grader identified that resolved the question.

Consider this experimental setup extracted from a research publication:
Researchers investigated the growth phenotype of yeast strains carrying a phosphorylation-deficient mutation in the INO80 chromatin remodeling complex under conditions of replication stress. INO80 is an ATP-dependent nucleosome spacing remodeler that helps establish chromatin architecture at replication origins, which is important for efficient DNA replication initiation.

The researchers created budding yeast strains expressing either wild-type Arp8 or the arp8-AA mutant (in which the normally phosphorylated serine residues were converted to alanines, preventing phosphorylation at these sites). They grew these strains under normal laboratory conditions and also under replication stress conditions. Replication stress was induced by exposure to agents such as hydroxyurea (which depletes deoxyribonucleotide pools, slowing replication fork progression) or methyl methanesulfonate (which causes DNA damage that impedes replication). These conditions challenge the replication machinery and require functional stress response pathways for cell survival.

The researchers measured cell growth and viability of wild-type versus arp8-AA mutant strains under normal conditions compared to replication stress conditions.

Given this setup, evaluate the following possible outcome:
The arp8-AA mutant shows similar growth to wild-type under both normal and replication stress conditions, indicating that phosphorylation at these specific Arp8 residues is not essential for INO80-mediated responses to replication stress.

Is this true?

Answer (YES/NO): NO